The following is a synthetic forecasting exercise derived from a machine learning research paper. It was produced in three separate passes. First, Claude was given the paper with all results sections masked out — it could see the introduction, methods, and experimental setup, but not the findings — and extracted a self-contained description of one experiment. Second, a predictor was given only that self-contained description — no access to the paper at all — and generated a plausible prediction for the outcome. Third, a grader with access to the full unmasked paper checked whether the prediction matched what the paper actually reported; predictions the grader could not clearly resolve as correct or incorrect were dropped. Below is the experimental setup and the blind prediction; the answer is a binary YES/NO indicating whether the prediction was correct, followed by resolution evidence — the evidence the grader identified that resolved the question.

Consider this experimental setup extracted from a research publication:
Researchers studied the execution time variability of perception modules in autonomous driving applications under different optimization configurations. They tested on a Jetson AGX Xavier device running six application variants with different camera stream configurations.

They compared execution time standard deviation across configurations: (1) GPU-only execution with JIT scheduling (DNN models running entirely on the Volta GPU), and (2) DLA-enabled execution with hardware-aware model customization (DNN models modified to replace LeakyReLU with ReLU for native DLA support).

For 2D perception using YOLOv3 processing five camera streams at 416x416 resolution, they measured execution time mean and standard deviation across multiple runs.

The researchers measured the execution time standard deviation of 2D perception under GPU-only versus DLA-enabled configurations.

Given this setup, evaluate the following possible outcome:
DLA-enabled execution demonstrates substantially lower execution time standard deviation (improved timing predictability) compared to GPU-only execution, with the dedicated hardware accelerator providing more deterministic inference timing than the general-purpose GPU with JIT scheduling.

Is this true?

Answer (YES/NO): YES